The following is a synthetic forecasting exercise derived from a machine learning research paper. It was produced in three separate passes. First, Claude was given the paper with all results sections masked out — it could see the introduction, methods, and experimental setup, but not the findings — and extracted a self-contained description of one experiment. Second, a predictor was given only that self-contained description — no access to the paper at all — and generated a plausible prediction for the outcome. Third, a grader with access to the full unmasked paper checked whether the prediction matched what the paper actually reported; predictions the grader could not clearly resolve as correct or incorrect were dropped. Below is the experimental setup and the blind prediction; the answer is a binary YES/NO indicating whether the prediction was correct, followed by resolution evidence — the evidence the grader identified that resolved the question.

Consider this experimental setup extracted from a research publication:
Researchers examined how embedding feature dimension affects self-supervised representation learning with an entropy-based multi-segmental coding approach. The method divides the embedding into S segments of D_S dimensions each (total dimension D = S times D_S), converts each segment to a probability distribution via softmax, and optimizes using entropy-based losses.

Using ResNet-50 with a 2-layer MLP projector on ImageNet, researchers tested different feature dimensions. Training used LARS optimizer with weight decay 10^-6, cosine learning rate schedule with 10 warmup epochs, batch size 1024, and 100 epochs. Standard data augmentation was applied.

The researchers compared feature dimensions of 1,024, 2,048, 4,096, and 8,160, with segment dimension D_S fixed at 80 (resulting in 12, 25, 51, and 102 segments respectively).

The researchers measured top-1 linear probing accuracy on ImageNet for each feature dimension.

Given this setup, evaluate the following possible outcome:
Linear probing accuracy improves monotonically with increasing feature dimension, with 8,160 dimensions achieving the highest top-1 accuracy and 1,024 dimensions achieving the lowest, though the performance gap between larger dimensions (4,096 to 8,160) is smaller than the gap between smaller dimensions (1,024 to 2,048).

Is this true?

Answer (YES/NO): YES